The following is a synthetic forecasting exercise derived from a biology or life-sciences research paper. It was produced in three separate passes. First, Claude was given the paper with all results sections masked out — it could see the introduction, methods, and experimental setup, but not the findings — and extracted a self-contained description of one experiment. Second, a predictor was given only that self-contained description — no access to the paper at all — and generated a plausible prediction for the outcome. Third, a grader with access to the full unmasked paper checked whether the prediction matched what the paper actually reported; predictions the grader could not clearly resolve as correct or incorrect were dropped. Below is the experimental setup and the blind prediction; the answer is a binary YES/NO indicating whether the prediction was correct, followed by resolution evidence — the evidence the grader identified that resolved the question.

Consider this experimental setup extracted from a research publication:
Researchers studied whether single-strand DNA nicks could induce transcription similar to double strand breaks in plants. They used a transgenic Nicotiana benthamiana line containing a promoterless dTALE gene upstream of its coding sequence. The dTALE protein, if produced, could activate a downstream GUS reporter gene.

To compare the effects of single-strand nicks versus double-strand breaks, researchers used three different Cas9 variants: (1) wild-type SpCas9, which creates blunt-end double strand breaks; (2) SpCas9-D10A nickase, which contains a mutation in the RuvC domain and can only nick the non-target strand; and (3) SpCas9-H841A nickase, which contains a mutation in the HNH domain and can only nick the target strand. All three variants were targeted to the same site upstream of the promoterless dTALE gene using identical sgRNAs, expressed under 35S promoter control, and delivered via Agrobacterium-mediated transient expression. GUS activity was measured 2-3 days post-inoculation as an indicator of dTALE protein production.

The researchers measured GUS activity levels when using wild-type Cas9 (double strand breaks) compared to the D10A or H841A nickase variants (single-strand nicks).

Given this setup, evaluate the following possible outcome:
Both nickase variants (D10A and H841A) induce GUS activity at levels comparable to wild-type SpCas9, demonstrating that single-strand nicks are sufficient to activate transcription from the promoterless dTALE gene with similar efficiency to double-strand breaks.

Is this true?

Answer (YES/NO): NO